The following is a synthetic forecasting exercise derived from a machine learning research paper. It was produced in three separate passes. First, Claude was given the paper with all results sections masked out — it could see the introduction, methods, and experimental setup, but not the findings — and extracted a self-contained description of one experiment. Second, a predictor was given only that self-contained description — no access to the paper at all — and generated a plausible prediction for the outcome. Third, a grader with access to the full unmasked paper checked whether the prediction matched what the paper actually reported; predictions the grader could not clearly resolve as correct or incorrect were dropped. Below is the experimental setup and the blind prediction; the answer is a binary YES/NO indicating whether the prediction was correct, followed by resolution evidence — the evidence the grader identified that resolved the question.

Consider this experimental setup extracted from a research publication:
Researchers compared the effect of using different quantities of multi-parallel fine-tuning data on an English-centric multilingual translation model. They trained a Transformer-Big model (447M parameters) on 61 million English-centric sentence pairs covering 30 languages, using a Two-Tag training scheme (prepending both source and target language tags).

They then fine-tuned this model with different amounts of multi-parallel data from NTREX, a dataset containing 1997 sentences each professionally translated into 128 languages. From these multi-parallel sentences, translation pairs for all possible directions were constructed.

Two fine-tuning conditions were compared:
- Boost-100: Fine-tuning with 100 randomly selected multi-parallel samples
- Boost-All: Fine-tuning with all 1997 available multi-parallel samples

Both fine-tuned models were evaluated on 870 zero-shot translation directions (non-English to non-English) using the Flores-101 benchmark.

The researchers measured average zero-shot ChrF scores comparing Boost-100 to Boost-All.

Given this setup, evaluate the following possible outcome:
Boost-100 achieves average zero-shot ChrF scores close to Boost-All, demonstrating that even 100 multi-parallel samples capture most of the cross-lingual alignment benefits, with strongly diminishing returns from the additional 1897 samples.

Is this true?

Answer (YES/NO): YES